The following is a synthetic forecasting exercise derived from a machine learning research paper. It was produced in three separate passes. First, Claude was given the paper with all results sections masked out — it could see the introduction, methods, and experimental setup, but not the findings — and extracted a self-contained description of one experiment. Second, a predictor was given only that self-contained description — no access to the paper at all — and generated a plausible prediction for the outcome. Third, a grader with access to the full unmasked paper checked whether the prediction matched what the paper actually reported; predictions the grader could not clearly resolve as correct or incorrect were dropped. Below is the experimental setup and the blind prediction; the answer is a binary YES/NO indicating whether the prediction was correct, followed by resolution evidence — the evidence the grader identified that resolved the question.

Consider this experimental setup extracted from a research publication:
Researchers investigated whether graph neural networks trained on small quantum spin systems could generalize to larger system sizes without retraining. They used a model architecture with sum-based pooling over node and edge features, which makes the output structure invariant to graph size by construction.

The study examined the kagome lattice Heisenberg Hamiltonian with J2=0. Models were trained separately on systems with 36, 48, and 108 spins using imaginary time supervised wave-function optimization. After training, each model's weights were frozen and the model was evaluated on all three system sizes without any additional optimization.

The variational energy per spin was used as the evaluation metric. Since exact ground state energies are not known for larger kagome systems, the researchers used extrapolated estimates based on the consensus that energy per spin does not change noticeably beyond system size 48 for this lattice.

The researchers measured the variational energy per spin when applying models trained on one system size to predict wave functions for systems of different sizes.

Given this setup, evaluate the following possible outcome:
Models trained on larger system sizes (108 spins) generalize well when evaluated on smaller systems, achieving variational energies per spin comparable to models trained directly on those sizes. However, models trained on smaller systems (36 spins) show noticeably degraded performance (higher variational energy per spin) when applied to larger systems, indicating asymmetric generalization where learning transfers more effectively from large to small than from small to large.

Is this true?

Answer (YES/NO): NO